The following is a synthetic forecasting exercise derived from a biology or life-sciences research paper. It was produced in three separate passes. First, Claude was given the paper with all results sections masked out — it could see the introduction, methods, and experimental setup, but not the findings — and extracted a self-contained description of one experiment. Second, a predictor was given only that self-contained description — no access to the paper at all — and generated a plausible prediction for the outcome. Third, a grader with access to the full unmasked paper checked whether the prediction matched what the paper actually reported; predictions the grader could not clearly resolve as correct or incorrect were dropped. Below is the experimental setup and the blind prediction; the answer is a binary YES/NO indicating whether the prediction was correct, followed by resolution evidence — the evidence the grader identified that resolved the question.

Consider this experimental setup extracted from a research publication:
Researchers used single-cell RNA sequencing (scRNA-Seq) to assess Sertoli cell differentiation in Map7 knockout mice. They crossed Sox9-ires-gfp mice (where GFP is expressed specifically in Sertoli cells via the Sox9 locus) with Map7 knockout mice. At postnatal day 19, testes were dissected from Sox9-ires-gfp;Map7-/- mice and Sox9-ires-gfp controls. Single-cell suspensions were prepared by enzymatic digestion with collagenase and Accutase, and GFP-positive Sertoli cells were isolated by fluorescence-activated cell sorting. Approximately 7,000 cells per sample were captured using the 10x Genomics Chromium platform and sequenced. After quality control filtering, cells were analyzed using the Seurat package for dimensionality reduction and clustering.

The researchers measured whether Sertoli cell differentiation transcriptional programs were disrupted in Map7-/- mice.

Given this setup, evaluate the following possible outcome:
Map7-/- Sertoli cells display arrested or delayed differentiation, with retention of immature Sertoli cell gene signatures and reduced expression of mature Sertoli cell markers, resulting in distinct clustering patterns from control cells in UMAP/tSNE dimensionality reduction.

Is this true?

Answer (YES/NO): NO